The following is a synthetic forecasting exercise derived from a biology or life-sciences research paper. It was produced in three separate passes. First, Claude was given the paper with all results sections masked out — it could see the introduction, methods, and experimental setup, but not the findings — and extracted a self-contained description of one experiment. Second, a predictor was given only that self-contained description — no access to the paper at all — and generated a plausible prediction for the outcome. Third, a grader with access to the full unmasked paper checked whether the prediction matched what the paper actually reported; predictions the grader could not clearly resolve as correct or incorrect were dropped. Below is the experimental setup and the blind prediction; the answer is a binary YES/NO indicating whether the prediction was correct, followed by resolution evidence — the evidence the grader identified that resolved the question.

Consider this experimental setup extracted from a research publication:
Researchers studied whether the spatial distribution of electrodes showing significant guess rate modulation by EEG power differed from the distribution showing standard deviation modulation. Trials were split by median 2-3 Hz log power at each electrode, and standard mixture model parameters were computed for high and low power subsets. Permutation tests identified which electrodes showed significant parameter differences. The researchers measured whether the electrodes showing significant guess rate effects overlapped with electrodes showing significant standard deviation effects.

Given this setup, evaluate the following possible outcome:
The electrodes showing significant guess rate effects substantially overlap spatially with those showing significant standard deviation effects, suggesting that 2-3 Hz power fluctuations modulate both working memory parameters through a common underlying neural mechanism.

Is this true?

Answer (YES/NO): NO